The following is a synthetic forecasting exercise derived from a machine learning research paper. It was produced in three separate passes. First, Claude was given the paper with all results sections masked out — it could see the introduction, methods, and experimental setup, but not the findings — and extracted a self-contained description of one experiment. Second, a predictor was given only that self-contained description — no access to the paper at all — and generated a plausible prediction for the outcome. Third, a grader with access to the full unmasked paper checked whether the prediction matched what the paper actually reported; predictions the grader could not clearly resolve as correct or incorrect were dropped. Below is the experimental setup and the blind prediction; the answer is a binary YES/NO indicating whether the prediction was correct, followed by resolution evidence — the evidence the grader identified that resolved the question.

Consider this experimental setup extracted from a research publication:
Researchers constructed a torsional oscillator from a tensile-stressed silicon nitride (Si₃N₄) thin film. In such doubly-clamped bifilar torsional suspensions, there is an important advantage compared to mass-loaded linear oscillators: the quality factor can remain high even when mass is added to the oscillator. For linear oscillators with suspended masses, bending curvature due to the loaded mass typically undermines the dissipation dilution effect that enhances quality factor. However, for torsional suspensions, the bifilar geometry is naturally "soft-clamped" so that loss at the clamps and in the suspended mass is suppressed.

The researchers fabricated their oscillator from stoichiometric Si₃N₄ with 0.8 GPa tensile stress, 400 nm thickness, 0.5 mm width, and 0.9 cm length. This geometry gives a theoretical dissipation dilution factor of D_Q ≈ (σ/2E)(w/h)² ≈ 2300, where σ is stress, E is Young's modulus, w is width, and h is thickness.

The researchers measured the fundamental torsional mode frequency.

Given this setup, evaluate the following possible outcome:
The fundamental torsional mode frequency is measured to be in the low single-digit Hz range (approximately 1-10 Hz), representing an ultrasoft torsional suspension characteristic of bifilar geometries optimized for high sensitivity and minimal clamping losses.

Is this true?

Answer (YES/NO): NO